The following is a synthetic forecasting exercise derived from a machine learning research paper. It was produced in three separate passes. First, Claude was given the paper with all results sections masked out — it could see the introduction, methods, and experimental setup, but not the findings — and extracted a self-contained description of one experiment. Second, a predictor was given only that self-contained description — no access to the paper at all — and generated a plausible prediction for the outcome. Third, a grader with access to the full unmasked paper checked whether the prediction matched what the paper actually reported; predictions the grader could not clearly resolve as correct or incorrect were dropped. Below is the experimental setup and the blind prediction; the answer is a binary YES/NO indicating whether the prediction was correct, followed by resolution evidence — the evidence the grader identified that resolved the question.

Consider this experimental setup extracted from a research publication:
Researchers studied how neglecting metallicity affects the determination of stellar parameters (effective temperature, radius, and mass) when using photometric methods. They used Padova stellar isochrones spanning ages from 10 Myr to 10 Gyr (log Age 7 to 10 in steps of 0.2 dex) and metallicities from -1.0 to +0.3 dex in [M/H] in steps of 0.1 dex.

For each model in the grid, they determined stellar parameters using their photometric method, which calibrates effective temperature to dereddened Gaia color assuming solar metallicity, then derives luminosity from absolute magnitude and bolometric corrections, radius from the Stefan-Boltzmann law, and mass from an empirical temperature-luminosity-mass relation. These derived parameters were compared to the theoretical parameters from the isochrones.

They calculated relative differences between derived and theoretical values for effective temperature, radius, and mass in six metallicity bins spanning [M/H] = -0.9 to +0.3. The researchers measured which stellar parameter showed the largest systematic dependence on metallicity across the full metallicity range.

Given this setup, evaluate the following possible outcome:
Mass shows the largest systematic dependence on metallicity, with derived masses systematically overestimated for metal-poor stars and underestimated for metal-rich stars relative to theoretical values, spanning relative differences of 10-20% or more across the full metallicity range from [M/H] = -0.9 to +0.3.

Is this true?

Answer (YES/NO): YES